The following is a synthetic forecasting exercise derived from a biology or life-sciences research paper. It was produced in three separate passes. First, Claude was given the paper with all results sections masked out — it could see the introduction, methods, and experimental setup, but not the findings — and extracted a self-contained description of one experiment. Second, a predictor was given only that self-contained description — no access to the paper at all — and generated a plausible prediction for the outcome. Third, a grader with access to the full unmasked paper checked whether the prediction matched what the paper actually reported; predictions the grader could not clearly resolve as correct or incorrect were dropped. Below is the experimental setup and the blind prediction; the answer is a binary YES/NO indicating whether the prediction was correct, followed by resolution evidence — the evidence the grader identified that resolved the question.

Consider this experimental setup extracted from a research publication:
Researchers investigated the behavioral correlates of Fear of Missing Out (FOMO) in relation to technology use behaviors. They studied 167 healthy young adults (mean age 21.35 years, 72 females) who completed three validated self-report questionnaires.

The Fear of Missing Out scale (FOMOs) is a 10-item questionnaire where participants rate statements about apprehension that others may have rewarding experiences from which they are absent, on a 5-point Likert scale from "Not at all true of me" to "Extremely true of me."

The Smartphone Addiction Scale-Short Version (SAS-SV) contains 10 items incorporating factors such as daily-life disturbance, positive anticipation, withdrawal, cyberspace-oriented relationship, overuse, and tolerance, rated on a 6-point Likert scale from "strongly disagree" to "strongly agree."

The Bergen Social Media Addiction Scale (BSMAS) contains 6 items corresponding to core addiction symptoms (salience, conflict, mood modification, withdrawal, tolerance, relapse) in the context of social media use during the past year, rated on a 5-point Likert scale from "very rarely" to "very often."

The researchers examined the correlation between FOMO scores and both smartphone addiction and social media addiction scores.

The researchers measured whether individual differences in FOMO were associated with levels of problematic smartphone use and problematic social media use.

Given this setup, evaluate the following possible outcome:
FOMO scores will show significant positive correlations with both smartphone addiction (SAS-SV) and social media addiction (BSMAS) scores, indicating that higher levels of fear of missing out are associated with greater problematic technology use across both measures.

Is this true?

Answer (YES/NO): YES